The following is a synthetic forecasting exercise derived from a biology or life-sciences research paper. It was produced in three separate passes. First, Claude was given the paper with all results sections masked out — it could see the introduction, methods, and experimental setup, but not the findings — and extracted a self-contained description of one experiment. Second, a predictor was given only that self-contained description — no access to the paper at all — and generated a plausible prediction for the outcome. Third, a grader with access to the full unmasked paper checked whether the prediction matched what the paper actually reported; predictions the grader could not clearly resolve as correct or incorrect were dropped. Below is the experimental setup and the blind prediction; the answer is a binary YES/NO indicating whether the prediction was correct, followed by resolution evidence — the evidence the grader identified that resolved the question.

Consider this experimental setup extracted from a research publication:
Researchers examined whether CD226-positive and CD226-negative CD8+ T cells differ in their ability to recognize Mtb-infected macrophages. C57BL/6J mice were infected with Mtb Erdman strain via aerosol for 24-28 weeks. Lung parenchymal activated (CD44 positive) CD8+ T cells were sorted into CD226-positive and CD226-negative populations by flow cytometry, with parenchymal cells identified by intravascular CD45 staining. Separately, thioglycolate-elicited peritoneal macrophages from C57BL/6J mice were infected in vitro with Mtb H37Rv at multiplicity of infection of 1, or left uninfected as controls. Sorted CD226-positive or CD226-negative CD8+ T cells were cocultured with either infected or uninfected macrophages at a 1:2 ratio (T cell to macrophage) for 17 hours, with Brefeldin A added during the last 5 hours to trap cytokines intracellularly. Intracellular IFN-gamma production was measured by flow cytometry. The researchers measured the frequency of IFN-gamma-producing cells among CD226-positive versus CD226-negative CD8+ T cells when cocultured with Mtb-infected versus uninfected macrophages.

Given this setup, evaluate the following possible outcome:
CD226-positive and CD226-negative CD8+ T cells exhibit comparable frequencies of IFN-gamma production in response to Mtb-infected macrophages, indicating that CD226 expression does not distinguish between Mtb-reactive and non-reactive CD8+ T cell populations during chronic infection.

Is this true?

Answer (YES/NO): NO